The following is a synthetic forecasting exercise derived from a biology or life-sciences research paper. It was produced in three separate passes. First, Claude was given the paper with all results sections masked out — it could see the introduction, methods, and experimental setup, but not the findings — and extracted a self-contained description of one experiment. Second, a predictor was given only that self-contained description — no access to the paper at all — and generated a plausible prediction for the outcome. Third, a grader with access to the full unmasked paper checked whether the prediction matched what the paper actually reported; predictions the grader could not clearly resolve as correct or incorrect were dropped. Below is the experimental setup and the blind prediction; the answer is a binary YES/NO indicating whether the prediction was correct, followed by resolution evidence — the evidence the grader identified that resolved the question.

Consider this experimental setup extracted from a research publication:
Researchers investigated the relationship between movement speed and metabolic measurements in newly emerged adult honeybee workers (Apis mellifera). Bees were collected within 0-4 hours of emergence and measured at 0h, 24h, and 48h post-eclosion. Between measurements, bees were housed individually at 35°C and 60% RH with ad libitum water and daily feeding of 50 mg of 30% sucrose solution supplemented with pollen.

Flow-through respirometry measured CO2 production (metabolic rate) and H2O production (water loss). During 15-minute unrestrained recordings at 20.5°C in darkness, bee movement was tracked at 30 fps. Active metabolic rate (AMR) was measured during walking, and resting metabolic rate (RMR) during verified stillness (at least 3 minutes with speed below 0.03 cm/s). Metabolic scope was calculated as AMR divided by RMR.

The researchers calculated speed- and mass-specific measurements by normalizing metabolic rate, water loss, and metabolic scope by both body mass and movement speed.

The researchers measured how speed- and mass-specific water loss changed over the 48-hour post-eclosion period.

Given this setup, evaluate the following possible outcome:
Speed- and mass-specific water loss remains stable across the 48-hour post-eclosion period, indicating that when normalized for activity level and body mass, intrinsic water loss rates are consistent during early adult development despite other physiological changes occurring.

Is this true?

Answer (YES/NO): YES